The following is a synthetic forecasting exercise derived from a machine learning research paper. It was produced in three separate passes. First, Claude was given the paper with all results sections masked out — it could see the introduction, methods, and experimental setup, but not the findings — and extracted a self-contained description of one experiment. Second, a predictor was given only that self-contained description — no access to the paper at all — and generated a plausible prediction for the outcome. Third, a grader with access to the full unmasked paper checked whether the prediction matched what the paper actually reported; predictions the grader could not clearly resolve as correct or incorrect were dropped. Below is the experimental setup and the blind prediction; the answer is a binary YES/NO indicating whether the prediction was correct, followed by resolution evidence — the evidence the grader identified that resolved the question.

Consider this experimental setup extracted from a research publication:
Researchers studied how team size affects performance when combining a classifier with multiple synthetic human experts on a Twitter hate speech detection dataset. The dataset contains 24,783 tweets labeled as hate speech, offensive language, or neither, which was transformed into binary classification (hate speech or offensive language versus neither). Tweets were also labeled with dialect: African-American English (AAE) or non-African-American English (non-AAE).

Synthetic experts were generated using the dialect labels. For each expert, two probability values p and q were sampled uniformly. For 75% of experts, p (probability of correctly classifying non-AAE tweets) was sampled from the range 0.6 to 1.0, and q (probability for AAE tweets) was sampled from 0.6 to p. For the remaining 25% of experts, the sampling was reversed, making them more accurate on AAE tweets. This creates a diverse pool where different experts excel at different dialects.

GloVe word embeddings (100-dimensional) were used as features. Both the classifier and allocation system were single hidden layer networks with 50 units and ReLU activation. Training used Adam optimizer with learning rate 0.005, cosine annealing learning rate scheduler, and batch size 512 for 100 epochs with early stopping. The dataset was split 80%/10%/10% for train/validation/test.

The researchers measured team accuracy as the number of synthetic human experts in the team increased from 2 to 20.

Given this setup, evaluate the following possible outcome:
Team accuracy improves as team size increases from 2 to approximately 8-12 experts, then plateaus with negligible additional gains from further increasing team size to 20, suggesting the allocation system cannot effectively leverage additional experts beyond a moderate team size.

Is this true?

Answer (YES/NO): NO